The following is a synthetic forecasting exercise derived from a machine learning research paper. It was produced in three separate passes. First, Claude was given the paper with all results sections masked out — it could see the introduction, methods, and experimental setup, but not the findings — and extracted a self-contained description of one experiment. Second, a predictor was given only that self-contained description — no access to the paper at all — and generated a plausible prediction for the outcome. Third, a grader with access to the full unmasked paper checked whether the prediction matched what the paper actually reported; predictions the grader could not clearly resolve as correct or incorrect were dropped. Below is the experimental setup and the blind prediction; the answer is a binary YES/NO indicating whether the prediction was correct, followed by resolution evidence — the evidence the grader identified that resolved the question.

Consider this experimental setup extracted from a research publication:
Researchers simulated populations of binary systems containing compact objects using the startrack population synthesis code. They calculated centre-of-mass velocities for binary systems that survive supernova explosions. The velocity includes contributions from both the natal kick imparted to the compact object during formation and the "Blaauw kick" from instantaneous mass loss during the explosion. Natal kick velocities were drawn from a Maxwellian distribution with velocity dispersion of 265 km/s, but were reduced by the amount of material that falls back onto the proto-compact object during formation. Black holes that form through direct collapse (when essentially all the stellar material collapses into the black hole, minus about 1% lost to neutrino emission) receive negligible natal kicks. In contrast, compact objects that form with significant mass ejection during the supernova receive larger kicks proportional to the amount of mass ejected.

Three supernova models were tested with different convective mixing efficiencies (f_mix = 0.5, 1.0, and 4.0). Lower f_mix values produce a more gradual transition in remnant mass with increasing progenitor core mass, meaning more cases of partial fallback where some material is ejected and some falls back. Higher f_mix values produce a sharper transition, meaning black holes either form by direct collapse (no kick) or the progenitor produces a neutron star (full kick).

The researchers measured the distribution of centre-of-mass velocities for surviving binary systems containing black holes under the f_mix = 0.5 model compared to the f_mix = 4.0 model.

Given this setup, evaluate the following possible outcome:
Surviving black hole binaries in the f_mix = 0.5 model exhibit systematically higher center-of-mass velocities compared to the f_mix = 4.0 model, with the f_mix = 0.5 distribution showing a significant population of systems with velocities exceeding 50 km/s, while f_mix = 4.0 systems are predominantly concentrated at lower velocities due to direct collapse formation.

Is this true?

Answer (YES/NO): NO